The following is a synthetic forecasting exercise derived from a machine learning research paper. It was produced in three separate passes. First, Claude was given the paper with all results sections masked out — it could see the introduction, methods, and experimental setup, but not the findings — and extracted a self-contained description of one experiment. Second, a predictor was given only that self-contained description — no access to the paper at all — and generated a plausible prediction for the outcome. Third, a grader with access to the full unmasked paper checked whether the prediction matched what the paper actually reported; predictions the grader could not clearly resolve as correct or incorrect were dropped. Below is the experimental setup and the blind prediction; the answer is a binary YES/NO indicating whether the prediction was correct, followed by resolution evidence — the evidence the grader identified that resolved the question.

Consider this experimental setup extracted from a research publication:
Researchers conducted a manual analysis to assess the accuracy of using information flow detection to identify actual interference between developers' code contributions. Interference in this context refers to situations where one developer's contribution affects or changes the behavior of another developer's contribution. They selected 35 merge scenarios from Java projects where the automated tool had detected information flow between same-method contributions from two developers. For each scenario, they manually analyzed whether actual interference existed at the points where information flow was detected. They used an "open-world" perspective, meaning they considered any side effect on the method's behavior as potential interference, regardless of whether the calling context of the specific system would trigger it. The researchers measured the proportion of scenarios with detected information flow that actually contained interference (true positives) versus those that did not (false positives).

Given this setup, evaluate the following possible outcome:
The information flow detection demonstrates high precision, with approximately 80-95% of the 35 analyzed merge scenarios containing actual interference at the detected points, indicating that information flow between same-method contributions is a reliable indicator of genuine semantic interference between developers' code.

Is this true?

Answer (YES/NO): NO